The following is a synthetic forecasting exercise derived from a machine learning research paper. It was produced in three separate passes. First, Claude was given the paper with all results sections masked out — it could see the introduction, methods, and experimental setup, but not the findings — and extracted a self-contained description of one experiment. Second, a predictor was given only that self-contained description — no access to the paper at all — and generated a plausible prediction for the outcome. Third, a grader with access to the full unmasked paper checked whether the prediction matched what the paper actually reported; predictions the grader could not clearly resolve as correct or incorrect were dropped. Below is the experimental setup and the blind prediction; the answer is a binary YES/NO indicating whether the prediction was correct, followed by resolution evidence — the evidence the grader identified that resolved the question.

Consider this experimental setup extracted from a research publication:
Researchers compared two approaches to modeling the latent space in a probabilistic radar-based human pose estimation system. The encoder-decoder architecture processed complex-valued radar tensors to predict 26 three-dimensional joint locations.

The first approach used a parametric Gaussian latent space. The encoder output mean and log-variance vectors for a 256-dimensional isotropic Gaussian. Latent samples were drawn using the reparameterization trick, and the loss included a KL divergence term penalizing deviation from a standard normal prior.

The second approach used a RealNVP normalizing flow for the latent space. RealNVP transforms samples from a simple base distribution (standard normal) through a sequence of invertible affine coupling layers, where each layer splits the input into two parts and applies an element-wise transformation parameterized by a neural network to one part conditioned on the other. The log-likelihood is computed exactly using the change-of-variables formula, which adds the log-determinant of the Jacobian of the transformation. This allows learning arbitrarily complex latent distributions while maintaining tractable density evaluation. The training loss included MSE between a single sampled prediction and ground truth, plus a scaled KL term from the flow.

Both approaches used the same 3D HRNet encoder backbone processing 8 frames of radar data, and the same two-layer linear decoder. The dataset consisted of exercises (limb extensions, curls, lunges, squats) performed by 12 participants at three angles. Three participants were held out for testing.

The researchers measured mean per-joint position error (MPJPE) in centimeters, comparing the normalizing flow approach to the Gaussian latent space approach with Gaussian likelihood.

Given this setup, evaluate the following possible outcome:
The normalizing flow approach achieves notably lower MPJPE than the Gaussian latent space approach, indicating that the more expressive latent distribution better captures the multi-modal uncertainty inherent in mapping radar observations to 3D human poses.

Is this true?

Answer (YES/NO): NO